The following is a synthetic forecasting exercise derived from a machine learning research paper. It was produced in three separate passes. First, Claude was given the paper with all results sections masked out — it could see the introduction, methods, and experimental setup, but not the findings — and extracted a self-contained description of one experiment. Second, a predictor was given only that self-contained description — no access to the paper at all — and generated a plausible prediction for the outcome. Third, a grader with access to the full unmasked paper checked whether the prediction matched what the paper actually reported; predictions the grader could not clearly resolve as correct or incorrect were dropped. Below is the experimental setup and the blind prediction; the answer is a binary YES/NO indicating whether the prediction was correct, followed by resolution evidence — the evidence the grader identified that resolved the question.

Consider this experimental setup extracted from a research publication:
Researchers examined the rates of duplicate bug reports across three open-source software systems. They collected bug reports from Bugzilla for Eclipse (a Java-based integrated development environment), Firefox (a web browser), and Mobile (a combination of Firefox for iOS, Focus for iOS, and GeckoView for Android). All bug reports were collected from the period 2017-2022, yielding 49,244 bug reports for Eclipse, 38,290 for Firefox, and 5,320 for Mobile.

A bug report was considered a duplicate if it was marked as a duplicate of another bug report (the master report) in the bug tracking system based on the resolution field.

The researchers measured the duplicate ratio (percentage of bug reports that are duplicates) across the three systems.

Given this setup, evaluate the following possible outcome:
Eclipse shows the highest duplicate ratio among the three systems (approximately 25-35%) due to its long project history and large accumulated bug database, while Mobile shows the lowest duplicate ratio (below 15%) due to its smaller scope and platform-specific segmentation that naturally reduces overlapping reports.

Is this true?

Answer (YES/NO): NO